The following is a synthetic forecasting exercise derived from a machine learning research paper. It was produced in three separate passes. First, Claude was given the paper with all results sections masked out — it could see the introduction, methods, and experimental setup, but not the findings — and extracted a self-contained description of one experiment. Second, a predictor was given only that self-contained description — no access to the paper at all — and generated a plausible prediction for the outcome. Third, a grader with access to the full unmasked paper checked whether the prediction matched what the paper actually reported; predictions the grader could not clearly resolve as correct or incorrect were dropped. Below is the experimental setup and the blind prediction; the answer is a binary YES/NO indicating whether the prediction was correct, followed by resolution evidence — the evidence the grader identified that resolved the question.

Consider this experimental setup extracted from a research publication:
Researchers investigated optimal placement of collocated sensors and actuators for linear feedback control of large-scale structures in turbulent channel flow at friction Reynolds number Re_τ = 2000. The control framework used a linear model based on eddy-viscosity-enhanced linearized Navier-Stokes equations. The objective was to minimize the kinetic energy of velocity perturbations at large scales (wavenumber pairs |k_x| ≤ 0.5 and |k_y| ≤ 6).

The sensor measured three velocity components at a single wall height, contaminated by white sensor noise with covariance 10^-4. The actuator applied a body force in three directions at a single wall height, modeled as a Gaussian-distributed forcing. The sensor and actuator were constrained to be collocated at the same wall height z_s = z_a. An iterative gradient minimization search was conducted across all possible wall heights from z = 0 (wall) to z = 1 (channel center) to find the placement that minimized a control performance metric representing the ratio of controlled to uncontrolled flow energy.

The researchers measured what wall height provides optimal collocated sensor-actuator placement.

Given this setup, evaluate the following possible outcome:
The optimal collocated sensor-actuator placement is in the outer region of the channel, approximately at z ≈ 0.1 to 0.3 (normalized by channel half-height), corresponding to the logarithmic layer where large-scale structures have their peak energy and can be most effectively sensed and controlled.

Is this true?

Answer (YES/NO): NO